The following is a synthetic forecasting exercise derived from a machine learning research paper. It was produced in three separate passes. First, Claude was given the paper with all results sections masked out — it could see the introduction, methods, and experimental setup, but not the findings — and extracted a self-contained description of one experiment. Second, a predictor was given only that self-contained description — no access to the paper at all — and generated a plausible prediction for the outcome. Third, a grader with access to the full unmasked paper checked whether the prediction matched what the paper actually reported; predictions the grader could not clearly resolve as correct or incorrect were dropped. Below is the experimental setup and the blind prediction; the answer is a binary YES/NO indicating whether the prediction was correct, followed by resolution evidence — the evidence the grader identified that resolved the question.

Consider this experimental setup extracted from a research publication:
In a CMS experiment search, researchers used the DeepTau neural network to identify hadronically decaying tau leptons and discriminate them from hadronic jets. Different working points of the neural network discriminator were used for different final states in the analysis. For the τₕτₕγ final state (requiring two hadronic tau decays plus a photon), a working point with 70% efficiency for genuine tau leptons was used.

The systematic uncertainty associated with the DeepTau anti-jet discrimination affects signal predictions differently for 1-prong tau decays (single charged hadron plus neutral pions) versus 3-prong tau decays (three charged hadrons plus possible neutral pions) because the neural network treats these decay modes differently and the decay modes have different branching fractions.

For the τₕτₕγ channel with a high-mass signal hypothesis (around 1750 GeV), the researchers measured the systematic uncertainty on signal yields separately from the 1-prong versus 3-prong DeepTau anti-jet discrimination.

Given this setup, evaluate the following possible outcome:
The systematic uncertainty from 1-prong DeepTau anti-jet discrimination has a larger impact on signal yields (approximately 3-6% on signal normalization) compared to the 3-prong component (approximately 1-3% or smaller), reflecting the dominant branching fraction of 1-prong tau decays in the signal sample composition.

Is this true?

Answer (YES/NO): NO